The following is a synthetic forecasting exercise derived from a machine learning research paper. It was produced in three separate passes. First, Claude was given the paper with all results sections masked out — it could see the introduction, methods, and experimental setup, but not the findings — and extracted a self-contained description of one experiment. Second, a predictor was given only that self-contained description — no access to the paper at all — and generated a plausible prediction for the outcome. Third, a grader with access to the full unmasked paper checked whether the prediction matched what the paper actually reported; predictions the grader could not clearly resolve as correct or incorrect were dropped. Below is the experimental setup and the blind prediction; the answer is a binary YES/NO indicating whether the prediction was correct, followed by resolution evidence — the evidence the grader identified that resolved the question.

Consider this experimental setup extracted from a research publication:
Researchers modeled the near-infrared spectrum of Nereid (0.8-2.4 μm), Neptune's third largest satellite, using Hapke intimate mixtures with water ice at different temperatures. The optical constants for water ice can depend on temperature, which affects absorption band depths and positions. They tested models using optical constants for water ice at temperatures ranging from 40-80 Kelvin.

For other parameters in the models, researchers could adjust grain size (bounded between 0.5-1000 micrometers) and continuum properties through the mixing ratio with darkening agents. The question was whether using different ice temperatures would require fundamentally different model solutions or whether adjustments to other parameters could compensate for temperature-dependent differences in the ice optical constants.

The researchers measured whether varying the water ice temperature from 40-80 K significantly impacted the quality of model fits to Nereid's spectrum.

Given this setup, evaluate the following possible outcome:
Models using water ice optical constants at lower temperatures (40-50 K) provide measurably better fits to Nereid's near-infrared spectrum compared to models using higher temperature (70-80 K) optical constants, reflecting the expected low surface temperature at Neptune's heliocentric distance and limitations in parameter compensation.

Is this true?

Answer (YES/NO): NO